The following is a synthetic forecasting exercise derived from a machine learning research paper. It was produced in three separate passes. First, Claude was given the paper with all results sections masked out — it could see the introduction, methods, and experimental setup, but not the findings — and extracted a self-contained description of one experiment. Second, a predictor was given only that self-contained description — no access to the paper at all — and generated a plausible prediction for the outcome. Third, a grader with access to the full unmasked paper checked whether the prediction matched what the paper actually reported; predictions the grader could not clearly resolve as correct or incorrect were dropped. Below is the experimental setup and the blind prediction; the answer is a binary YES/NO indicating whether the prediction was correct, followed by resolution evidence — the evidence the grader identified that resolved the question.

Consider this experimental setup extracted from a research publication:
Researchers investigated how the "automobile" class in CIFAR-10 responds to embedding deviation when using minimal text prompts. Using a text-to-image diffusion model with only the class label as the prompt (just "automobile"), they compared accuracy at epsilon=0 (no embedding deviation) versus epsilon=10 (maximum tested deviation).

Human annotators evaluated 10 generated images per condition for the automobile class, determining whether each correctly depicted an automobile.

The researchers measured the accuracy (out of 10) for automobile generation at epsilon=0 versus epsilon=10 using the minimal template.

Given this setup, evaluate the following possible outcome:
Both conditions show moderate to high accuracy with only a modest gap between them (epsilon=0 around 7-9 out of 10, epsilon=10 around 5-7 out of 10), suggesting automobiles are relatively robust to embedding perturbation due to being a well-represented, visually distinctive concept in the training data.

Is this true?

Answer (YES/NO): NO